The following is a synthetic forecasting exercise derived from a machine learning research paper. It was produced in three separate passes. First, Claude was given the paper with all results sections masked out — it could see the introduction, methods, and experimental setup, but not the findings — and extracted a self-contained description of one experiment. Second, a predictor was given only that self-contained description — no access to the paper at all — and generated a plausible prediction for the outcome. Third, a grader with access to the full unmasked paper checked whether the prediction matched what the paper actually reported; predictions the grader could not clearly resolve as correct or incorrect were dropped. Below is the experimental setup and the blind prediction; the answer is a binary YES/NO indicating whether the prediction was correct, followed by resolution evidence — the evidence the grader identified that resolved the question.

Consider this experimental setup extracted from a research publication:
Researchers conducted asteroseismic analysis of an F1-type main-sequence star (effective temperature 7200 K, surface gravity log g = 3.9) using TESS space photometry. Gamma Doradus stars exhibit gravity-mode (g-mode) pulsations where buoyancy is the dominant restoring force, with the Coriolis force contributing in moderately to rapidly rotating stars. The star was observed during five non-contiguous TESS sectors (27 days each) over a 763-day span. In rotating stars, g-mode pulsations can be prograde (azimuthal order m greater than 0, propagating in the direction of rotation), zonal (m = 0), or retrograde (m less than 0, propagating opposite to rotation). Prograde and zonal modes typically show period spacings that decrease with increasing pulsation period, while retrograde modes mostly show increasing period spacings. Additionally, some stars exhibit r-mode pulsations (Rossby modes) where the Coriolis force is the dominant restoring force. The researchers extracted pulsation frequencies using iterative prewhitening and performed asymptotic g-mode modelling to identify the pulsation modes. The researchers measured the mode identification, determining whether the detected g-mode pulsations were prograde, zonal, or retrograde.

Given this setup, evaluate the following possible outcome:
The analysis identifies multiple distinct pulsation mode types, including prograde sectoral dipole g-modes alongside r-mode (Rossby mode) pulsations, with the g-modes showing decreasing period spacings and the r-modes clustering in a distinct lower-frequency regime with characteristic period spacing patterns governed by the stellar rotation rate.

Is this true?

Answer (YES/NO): YES